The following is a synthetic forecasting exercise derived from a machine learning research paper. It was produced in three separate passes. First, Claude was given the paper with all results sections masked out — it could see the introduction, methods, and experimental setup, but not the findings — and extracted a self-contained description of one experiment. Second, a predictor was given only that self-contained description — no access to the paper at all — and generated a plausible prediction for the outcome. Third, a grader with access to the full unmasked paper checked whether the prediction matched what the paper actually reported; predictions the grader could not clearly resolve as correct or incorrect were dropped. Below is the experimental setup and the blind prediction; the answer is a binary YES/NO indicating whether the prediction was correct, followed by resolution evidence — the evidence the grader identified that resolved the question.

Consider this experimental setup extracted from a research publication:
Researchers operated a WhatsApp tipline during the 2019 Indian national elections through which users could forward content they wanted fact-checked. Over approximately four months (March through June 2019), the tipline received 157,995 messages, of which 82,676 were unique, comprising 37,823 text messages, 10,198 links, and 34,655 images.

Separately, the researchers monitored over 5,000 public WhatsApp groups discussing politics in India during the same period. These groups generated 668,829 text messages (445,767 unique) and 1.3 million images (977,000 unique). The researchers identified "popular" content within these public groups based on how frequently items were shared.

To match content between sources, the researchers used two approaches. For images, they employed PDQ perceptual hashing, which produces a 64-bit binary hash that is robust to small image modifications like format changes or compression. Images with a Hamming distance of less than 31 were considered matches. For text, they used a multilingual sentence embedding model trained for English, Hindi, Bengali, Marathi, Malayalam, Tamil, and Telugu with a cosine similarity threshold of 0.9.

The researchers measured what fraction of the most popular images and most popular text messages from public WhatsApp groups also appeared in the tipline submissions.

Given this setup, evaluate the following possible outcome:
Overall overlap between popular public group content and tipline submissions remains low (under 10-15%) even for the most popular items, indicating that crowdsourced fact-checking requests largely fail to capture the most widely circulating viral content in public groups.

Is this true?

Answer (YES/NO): NO